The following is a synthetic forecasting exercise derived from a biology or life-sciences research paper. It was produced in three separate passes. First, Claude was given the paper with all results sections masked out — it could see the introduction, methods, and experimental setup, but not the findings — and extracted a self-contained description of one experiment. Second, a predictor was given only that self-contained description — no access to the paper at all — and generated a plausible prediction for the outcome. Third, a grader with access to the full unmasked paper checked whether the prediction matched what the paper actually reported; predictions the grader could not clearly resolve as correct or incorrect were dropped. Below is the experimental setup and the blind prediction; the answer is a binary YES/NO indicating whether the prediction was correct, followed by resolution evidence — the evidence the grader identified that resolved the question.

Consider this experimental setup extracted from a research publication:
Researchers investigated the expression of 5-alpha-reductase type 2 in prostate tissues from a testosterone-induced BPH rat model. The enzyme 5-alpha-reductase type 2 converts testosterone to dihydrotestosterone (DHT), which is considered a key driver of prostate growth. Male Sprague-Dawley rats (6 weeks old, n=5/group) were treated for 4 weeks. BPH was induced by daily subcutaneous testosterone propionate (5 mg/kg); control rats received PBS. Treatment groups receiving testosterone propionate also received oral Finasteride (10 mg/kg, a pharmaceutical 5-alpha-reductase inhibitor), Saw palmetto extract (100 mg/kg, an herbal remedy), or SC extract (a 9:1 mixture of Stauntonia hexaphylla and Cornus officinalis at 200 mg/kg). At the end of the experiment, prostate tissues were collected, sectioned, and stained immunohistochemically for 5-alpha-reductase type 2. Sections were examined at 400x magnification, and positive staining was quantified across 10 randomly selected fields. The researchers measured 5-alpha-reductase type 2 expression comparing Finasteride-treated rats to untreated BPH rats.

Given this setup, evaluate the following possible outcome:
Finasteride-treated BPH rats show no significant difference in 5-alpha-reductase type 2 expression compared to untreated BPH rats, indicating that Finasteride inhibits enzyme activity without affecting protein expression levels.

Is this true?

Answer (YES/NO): NO